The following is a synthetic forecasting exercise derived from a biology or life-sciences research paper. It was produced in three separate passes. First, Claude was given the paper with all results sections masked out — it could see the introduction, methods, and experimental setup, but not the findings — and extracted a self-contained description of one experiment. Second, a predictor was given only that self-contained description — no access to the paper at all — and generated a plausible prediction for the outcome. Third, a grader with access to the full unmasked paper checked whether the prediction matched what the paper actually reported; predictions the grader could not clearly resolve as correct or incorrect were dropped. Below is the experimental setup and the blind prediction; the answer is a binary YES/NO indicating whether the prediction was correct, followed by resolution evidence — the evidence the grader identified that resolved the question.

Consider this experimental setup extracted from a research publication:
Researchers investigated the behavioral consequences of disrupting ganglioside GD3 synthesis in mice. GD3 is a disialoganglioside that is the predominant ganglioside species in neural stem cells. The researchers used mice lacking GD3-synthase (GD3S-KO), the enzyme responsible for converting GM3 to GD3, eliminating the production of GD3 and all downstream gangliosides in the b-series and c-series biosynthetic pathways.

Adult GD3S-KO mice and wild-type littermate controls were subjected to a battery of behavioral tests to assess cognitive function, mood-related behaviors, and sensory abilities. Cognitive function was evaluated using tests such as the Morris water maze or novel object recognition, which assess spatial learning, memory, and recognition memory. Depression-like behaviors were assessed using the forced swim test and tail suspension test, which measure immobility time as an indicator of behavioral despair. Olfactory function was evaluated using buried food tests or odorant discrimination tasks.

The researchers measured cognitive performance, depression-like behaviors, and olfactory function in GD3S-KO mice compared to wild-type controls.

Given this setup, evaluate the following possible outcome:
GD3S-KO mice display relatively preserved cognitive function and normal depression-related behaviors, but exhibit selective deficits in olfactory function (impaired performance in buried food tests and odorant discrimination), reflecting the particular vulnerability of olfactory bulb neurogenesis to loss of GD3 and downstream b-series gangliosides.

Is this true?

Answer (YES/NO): NO